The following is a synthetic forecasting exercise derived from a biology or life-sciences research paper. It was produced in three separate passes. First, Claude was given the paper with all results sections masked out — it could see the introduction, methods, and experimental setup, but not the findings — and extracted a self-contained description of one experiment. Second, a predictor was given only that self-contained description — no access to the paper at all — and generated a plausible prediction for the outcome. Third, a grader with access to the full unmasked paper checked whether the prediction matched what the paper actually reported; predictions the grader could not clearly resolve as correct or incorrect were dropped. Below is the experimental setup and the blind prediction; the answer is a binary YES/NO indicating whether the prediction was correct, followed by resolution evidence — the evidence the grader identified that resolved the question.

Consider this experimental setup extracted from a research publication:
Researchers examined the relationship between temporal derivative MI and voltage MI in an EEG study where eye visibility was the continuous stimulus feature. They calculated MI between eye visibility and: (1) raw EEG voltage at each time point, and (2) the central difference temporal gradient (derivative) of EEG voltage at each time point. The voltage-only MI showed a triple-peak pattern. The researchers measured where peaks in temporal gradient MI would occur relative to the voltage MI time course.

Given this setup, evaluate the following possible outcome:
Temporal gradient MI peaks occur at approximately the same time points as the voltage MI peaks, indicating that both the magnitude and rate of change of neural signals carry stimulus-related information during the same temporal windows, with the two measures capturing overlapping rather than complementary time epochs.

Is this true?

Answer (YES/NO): NO